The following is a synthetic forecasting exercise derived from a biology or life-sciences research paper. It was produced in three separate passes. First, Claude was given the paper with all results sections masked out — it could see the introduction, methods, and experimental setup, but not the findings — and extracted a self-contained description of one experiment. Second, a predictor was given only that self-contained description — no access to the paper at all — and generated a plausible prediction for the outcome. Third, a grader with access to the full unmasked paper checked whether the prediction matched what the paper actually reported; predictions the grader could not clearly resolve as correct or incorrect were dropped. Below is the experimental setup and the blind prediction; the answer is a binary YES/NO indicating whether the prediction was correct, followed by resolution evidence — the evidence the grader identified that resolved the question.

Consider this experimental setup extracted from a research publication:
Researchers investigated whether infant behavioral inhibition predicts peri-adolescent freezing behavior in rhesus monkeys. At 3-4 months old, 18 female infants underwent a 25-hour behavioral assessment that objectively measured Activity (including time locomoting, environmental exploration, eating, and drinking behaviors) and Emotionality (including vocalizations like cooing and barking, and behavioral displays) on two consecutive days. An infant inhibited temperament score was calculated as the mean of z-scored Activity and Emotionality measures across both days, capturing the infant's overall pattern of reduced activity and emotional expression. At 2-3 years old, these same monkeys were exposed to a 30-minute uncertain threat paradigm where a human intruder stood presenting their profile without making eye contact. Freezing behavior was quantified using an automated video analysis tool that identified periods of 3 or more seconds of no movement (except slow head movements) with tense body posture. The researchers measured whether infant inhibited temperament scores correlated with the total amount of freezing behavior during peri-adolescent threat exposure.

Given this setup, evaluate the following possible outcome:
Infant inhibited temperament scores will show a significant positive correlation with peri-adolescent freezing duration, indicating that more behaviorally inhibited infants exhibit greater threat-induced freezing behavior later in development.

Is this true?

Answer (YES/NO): NO